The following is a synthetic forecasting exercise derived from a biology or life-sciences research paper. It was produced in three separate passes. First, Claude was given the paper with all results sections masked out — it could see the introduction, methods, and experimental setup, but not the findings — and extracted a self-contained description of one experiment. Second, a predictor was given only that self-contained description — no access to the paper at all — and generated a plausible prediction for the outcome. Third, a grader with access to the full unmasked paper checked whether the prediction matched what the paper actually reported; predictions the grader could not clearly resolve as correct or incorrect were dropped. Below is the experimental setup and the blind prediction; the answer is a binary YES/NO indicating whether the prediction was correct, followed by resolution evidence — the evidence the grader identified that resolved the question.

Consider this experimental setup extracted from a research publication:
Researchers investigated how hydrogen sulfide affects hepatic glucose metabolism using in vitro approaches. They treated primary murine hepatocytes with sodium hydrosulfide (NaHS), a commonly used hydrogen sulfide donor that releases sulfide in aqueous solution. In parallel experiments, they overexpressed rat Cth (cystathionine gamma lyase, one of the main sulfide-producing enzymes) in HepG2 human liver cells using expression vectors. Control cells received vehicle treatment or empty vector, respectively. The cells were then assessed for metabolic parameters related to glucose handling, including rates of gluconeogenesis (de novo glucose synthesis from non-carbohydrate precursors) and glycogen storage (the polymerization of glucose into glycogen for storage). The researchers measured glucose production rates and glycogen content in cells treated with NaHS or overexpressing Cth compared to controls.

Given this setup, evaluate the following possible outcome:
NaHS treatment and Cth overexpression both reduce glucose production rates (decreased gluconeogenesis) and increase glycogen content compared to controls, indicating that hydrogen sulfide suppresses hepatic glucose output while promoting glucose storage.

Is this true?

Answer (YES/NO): NO